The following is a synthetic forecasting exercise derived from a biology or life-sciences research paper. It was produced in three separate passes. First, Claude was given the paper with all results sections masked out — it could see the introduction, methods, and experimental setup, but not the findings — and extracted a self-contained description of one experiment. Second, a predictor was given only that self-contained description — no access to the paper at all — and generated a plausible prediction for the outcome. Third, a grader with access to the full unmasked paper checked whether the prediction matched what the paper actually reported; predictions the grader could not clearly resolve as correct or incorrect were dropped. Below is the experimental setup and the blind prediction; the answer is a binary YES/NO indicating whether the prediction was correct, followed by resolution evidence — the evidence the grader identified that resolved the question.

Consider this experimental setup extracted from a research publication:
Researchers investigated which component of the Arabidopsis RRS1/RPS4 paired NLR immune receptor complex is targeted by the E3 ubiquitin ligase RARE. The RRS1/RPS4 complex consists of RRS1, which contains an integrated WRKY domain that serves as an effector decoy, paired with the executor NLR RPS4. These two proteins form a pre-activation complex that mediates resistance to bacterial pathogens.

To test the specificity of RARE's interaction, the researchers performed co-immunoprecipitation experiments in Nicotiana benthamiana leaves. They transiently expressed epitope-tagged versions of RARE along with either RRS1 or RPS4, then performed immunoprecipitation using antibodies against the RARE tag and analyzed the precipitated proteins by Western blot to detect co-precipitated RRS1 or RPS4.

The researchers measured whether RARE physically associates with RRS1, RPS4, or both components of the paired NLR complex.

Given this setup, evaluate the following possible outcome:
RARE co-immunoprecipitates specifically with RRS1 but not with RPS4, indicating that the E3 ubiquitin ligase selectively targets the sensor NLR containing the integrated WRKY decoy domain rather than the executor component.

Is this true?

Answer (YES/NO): YES